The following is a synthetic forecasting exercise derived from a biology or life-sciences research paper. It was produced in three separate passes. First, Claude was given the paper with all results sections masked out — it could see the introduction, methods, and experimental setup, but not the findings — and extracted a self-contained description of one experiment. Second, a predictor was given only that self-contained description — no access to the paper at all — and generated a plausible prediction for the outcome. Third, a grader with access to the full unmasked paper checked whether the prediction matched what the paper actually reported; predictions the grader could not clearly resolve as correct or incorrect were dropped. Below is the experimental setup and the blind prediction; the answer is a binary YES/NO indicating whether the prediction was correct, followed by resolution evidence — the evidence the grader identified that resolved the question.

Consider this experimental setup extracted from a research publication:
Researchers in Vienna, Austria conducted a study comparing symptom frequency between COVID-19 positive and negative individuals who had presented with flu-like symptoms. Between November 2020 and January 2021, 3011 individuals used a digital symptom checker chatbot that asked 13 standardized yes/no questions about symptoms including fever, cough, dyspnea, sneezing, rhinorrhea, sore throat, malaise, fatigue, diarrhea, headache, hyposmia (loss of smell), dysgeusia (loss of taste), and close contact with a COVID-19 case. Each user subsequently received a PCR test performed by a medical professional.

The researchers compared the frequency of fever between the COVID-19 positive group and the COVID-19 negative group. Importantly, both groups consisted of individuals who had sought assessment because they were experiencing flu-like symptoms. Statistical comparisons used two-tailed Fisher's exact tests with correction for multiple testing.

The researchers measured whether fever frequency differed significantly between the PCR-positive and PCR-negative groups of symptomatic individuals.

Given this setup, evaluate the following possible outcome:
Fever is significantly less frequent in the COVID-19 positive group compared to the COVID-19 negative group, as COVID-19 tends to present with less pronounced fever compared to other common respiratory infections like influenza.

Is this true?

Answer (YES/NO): NO